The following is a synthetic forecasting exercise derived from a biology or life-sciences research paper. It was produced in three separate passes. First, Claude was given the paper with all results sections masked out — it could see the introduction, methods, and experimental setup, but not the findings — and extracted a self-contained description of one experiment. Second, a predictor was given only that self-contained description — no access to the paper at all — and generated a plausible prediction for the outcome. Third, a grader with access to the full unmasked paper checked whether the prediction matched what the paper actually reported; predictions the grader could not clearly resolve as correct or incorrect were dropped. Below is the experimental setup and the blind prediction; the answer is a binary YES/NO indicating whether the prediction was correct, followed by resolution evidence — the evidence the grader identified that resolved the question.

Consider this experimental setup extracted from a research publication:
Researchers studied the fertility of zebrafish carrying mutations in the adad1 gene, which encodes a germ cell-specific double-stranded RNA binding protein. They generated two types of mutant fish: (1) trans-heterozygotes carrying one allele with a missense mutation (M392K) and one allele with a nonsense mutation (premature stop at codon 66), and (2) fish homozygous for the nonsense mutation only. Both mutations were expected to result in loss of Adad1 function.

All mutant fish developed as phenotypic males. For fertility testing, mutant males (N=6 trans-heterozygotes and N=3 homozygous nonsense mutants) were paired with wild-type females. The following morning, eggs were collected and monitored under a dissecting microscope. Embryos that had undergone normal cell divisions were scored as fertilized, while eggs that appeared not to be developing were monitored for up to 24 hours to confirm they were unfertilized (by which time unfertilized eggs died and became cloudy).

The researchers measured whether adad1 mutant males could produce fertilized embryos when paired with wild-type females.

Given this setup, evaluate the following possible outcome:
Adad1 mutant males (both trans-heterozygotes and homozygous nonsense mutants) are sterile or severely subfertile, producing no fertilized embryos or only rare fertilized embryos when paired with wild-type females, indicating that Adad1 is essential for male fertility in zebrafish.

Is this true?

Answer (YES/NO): YES